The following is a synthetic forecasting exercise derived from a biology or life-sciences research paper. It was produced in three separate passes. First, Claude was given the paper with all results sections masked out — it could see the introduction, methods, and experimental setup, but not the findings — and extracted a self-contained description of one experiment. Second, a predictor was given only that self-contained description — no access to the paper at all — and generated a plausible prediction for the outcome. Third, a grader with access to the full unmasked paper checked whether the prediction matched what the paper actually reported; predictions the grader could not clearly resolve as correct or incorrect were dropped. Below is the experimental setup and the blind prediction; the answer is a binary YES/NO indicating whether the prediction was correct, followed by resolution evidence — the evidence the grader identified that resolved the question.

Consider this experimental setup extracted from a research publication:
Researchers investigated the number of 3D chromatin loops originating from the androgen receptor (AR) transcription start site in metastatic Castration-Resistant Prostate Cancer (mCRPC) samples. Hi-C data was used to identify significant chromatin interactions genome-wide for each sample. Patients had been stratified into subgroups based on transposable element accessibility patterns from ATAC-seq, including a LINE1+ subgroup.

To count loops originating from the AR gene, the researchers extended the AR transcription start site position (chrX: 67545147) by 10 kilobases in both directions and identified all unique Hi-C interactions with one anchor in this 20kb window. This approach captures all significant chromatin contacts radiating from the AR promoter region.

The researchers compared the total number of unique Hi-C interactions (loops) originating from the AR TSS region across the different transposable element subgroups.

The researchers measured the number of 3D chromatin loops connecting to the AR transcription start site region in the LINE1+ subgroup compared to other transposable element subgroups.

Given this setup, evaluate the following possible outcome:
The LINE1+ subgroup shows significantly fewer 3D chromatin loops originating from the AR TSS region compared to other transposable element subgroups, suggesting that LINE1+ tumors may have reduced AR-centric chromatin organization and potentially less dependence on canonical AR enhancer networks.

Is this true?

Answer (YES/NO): NO